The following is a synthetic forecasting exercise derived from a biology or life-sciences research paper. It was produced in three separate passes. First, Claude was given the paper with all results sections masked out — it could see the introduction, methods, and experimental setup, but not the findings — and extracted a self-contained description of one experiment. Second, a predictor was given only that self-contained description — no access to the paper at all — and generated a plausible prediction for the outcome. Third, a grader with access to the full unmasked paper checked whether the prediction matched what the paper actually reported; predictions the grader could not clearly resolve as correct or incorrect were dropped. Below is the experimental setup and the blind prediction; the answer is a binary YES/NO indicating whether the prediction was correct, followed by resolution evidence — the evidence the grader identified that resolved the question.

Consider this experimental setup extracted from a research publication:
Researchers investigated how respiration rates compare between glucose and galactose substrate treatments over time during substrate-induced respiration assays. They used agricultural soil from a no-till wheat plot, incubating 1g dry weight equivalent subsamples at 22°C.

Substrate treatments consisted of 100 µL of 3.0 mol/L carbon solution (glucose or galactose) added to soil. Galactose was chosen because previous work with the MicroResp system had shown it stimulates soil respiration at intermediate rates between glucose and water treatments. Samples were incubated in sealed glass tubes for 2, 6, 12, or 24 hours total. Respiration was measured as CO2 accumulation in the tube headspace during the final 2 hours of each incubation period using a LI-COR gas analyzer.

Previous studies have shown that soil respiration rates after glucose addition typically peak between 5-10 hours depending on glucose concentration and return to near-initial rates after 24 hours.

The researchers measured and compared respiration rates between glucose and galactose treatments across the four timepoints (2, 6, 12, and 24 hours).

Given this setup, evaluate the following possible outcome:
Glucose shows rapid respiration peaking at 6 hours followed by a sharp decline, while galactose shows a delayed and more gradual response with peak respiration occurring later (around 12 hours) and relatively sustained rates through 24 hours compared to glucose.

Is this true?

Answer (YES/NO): NO